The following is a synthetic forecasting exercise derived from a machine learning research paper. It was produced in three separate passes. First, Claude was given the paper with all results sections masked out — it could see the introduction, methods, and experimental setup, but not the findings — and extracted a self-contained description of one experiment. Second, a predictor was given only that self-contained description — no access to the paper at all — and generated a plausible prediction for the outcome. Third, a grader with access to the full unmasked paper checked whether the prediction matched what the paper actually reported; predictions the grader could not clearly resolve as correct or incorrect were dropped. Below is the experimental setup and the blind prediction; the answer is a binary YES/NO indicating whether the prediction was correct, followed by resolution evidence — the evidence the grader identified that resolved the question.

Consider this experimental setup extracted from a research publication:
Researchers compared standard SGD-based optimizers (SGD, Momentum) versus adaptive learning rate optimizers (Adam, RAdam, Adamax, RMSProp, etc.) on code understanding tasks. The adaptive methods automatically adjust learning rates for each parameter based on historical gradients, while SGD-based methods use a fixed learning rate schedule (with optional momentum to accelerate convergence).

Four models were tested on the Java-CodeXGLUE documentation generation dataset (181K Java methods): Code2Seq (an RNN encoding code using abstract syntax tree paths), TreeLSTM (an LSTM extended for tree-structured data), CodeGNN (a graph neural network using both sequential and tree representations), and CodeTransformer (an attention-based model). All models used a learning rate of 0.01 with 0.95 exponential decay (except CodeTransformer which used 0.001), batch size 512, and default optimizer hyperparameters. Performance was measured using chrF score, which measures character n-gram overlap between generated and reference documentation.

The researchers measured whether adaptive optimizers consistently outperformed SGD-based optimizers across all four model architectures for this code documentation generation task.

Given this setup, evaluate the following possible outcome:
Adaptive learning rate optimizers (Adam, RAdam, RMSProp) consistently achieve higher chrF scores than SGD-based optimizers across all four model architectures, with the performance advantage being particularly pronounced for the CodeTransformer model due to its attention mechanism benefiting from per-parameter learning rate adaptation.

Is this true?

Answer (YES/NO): NO